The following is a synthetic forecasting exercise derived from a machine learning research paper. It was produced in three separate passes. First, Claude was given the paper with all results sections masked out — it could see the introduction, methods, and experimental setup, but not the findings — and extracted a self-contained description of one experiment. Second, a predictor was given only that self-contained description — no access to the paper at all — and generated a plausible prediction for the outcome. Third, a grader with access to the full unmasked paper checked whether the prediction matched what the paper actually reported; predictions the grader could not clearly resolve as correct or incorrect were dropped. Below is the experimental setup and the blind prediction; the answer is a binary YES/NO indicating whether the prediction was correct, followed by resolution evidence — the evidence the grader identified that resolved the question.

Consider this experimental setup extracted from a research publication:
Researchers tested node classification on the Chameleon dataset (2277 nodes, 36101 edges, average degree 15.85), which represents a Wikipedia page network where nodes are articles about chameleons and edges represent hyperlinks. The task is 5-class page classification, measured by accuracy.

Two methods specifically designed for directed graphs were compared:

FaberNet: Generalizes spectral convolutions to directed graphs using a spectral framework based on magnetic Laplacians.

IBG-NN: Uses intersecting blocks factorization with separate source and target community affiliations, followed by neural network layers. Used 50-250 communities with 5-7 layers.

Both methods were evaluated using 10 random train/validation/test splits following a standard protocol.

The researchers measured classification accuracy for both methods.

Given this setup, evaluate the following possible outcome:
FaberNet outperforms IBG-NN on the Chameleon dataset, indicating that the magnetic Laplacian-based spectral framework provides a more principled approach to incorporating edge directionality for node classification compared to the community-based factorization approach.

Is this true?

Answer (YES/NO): YES